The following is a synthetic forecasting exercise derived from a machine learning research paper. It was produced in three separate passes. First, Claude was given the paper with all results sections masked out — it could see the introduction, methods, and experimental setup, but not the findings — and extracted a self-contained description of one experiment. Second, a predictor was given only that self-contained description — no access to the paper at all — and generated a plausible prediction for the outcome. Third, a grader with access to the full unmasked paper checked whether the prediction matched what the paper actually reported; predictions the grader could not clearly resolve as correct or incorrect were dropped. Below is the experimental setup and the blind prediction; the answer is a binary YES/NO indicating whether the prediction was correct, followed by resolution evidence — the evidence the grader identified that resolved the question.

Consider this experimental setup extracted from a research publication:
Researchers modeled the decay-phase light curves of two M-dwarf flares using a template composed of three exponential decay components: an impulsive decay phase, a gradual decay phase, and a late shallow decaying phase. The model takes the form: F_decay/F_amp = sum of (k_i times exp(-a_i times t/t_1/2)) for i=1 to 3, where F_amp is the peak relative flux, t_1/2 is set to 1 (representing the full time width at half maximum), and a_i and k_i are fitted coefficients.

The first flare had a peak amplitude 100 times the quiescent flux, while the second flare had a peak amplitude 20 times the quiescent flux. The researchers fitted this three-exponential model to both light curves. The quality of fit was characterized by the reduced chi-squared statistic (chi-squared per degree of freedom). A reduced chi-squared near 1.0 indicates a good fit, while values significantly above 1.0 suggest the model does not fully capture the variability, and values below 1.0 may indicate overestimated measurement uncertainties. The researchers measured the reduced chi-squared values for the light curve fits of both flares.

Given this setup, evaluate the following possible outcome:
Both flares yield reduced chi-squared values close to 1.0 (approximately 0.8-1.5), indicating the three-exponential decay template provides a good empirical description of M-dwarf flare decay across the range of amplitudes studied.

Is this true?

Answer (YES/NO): NO